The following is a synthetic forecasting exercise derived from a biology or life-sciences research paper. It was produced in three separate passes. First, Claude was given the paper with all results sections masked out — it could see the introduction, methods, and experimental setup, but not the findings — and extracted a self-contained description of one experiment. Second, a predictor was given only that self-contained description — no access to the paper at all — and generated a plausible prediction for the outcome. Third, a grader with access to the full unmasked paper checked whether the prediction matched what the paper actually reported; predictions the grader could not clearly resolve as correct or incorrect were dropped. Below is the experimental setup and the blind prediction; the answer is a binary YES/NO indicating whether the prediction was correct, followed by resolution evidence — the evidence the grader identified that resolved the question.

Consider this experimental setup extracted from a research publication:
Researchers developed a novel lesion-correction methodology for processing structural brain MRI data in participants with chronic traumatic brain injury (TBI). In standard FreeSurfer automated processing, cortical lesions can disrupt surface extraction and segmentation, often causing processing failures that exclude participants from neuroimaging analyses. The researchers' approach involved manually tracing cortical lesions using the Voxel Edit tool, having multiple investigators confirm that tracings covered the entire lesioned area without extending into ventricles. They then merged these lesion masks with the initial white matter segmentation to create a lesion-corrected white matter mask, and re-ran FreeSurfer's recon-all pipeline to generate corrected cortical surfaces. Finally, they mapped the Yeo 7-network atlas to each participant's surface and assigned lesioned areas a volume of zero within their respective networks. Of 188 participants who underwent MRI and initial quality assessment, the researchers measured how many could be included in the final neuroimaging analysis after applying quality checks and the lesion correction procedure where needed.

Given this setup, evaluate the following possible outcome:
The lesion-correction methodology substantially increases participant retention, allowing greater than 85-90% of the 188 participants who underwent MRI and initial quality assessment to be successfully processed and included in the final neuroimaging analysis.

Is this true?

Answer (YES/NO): YES